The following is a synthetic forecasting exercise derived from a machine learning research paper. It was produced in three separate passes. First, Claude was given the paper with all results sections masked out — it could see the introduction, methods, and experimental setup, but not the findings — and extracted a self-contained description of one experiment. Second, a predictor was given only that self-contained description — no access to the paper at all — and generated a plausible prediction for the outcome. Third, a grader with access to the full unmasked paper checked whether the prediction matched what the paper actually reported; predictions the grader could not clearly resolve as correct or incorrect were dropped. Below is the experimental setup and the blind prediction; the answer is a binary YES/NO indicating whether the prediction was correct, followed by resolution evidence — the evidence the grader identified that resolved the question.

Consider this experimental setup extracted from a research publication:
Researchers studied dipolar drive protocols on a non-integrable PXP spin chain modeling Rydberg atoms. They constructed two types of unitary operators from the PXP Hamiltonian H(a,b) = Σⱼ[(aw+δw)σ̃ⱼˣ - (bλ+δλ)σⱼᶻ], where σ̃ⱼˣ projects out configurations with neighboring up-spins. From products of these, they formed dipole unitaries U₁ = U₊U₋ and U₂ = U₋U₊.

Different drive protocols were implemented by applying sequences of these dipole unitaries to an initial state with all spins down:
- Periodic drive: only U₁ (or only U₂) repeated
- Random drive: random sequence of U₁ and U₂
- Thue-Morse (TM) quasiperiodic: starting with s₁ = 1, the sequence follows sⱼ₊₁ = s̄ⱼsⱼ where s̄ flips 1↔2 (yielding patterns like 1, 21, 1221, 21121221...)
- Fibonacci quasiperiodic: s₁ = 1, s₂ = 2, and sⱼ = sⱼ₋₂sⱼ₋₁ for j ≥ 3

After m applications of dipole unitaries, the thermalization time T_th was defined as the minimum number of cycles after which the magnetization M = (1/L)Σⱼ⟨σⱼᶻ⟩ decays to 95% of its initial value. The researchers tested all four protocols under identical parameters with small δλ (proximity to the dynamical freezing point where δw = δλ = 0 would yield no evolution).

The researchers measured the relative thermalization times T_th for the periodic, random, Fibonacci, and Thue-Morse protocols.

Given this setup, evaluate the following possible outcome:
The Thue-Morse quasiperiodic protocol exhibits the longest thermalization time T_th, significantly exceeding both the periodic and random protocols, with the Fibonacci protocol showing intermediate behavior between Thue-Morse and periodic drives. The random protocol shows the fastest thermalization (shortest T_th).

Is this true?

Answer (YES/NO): NO